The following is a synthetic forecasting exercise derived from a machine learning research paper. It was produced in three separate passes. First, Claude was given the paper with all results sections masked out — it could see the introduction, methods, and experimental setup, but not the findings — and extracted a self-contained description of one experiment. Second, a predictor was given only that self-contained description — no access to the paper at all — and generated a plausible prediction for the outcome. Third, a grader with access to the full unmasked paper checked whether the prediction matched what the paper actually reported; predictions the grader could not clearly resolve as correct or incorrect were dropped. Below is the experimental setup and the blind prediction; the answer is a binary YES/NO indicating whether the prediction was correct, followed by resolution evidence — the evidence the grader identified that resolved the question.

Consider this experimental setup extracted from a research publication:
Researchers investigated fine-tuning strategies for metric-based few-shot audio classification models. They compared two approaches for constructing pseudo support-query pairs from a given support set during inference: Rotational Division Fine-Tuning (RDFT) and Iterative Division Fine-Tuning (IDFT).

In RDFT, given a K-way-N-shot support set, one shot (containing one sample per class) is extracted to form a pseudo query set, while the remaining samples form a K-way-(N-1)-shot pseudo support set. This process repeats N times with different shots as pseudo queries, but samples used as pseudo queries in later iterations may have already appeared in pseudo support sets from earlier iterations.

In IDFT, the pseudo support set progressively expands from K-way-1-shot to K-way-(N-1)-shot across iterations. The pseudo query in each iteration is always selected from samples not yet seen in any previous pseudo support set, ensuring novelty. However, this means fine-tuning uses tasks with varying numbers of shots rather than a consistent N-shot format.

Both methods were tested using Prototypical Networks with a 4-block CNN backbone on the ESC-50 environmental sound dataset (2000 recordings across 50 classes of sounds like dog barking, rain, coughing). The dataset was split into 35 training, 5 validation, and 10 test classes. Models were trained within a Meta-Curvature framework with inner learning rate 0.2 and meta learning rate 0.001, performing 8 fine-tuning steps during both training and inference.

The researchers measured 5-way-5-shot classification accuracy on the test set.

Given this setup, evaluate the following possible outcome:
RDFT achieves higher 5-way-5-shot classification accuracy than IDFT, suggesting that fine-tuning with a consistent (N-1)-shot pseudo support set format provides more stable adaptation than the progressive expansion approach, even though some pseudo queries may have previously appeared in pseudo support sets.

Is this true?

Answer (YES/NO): YES